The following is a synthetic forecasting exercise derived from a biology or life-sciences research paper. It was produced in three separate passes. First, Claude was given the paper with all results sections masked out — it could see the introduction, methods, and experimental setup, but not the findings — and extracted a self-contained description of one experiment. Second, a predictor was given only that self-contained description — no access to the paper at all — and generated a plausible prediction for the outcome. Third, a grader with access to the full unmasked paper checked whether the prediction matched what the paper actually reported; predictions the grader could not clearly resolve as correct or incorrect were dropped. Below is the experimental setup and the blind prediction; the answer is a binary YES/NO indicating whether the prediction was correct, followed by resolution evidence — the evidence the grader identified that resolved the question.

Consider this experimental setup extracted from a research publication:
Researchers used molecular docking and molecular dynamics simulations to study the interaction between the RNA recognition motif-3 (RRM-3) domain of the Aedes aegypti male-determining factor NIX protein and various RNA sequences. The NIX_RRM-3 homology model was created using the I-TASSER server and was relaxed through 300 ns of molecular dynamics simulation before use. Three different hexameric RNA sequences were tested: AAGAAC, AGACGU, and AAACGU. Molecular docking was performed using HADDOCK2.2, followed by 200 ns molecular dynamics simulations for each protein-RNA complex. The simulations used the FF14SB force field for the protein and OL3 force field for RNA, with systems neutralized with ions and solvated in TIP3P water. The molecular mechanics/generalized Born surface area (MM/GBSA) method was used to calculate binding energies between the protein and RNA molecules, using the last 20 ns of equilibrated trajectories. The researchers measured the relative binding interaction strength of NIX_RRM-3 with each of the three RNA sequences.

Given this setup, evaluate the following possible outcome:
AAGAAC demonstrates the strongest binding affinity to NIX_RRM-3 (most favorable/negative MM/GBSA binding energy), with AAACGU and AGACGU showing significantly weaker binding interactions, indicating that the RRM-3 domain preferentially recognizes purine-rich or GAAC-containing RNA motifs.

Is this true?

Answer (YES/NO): NO